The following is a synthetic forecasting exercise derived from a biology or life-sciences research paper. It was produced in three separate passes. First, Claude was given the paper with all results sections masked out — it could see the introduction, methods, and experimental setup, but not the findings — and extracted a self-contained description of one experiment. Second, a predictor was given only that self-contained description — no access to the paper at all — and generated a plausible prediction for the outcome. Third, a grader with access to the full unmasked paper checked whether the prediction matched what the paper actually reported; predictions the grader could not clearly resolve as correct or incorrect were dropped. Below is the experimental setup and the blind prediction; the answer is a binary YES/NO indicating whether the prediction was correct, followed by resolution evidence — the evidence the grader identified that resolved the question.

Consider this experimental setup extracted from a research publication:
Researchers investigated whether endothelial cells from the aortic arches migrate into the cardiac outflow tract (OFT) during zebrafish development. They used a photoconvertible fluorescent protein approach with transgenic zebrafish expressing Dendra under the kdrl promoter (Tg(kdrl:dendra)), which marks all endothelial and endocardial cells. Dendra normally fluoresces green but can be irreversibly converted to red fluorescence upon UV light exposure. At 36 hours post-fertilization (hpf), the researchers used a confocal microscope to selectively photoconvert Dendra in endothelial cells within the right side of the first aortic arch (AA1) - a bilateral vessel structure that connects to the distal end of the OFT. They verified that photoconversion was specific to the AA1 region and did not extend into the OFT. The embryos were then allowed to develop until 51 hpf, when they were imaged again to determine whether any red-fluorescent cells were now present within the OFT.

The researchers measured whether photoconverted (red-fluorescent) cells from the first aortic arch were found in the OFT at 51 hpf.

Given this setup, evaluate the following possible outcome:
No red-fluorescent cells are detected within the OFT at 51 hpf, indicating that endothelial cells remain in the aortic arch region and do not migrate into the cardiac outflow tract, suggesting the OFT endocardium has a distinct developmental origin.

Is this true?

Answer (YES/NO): NO